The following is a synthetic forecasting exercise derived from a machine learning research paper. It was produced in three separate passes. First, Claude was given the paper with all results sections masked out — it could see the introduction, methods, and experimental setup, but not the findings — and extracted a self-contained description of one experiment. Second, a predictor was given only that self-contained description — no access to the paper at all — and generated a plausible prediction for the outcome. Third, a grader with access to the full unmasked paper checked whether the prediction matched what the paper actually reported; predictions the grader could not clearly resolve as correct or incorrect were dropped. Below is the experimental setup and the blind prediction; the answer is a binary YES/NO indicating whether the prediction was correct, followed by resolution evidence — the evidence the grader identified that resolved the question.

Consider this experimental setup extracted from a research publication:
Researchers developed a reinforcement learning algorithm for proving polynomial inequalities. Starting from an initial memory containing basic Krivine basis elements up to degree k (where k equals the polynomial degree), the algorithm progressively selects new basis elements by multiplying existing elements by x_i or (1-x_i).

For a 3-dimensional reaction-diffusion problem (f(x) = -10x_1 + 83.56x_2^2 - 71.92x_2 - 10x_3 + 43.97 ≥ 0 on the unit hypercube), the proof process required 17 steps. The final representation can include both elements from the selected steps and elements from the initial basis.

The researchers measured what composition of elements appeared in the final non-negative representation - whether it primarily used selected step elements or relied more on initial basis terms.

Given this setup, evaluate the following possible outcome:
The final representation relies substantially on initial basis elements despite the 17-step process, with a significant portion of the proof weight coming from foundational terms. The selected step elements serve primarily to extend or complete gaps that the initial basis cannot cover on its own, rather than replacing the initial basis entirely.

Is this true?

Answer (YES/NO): NO